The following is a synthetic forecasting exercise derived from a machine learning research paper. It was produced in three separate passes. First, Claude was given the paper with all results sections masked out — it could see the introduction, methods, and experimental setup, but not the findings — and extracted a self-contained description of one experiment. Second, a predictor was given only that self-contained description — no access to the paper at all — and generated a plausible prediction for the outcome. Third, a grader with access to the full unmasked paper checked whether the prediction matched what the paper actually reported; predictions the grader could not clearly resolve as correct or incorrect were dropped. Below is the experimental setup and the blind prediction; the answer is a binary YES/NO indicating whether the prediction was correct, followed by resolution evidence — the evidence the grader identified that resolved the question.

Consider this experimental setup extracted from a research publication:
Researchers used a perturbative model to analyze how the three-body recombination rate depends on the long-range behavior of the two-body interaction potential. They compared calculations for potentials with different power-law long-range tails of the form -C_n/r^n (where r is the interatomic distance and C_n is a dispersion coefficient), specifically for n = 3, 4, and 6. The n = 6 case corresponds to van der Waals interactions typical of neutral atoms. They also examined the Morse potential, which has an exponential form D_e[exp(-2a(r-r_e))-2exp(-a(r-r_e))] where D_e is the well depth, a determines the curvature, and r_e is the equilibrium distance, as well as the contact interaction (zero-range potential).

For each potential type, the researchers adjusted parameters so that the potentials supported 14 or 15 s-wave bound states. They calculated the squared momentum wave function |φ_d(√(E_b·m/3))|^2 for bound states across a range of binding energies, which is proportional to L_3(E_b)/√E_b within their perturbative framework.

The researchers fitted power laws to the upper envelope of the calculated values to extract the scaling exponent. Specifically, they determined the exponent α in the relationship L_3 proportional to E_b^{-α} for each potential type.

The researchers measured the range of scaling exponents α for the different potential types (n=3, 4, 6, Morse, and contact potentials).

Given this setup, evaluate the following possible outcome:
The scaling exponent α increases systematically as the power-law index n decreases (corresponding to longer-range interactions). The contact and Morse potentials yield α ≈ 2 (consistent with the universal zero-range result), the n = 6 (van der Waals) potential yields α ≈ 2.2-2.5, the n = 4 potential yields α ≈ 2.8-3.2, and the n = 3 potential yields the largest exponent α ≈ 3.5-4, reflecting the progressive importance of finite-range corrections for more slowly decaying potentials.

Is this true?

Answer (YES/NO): NO